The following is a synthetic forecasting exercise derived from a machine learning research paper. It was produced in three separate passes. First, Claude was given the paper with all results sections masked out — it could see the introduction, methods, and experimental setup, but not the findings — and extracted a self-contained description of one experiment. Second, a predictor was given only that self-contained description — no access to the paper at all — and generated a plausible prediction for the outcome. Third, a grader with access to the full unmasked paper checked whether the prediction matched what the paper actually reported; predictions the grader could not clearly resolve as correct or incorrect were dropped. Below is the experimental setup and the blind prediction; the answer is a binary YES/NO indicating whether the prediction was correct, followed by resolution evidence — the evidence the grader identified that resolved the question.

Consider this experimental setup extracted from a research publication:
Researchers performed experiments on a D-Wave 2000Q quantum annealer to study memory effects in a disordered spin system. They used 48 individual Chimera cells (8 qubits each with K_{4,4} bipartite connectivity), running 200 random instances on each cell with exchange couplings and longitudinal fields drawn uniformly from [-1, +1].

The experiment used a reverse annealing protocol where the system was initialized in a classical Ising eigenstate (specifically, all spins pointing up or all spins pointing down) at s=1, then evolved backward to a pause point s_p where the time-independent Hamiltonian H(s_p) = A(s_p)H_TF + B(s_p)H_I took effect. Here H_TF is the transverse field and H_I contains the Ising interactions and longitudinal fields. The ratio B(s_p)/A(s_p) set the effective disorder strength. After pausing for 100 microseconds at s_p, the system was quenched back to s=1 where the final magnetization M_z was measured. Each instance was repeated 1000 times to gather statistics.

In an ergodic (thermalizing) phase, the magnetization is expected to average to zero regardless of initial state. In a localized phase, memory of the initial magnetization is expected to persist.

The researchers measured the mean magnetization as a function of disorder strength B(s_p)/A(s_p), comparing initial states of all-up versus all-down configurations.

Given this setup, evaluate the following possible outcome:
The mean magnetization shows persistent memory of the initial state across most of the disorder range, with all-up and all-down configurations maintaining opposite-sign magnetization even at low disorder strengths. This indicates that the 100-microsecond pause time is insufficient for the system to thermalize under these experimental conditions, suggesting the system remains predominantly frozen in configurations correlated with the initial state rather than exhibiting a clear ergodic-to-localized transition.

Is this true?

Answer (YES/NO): NO